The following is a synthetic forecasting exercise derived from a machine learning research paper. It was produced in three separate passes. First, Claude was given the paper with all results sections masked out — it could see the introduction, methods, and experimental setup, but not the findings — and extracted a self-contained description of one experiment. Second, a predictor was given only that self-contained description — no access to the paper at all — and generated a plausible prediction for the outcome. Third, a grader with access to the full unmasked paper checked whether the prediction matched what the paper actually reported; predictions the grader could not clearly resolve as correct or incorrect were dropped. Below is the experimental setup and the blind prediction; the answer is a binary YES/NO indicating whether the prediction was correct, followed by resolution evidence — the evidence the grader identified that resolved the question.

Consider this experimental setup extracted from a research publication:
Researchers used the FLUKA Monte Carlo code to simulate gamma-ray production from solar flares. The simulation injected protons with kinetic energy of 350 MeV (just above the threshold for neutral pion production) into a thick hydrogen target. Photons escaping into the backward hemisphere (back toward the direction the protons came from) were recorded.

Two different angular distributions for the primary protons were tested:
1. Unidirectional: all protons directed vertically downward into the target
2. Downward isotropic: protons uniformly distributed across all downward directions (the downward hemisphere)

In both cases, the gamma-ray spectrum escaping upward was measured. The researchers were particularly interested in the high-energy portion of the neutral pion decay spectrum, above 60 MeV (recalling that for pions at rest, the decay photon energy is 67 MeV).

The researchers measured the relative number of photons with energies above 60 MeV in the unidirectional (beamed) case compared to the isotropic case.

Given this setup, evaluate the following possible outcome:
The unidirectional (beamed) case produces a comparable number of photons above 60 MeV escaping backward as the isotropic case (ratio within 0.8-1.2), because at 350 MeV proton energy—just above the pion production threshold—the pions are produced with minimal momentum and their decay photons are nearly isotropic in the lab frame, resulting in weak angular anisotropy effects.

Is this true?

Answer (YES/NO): NO